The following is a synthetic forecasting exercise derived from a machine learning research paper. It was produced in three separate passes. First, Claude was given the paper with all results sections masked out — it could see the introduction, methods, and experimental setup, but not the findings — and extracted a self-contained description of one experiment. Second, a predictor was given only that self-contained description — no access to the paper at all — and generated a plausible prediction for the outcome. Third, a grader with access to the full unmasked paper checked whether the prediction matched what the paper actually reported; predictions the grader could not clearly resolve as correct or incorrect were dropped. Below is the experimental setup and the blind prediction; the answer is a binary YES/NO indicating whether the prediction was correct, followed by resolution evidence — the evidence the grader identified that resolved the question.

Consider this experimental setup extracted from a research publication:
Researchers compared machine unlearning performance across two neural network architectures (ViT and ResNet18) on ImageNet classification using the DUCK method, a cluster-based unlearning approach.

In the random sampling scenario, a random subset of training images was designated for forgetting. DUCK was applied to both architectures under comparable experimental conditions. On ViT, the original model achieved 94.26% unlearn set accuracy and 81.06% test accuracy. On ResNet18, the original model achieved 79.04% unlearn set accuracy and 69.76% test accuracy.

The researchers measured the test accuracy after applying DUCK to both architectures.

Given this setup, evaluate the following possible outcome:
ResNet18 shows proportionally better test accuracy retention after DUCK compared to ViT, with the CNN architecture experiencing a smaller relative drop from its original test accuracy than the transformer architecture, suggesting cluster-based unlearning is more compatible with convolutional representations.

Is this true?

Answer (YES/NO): YES